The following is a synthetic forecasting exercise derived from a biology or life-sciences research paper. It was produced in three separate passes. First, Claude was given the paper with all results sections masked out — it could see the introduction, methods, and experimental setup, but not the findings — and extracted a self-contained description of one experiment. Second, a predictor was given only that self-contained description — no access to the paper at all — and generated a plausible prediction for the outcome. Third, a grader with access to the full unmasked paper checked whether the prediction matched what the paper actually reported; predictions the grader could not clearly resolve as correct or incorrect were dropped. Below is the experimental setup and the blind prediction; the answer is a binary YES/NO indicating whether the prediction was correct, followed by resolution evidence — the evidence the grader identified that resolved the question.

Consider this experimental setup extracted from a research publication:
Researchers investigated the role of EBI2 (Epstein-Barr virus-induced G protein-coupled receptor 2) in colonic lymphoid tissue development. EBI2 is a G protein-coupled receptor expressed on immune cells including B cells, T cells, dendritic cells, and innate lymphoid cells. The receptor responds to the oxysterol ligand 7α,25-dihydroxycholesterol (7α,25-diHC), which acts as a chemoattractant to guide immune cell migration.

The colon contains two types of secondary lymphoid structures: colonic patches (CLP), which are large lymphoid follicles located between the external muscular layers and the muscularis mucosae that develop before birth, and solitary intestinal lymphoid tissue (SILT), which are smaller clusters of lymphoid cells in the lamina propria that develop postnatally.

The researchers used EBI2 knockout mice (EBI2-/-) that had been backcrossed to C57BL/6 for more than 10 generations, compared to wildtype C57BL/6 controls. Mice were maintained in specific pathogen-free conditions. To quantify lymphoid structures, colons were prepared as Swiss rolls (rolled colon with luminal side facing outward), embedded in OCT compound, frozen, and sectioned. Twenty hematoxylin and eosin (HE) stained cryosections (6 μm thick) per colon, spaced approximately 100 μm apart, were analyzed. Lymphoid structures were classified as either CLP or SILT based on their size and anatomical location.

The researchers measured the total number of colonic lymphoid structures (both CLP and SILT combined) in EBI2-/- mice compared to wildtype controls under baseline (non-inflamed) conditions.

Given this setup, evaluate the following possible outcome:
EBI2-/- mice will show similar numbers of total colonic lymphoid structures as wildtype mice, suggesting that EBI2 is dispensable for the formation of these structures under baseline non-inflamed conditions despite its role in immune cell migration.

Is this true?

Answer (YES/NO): NO